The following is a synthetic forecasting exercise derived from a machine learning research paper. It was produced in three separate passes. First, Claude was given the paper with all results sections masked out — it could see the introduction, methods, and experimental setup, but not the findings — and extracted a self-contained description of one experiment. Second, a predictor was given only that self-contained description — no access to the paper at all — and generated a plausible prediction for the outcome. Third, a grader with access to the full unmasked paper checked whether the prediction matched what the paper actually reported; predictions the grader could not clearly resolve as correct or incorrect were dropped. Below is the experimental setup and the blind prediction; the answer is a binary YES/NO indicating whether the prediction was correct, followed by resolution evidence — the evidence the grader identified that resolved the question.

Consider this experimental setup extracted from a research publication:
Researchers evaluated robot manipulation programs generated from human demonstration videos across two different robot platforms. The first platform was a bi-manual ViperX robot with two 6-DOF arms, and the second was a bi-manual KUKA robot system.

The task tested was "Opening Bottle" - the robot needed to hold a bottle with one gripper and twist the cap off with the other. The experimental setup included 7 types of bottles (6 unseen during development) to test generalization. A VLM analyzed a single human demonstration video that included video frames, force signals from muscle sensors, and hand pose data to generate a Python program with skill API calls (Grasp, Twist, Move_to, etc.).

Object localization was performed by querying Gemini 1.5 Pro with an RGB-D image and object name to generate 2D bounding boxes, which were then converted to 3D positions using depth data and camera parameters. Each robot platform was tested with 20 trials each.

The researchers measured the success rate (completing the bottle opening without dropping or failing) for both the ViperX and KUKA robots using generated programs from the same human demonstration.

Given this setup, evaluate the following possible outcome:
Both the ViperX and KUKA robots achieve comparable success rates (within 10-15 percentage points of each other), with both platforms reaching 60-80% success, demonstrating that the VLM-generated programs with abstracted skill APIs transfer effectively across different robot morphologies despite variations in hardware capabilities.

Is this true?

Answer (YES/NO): YES